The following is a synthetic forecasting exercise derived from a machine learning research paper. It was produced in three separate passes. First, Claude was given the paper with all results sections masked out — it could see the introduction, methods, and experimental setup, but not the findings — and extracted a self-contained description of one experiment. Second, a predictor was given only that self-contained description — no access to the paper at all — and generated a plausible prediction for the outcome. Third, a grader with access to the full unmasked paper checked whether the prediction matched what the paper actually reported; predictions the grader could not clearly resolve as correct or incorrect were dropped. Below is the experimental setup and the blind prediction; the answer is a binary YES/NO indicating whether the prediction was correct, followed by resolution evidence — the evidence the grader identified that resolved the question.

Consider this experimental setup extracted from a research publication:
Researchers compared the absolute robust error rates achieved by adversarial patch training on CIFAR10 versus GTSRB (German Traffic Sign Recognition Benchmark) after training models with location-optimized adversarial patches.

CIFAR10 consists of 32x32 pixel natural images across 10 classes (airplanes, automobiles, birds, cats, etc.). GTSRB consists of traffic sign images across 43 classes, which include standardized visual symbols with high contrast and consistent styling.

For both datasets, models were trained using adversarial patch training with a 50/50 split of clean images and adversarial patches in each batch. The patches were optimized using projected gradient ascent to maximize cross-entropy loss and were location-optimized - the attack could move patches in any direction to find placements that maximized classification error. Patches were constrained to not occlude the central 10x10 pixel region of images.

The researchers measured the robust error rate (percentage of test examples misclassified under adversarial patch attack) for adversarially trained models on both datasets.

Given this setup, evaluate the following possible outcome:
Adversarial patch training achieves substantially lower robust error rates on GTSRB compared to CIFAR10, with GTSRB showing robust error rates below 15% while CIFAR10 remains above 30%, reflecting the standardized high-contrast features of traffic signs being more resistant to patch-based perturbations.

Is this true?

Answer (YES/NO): YES